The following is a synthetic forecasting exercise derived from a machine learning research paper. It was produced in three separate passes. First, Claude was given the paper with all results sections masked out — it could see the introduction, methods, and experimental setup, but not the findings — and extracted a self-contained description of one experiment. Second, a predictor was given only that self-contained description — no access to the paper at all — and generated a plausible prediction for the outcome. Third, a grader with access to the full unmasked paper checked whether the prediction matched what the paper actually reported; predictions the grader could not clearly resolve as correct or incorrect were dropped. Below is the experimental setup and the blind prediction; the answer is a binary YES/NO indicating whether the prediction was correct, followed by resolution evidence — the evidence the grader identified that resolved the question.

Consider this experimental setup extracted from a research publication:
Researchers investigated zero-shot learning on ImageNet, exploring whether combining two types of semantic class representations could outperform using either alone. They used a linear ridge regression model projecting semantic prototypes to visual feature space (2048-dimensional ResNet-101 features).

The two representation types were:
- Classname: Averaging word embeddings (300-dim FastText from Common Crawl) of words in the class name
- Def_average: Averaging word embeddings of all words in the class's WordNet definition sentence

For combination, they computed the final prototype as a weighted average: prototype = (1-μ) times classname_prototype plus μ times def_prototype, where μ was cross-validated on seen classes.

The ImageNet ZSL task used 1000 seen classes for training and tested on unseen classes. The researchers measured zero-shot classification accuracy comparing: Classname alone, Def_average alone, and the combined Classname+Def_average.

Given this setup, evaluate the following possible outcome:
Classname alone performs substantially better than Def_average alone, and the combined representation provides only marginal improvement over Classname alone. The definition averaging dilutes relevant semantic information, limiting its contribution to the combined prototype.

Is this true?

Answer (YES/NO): NO